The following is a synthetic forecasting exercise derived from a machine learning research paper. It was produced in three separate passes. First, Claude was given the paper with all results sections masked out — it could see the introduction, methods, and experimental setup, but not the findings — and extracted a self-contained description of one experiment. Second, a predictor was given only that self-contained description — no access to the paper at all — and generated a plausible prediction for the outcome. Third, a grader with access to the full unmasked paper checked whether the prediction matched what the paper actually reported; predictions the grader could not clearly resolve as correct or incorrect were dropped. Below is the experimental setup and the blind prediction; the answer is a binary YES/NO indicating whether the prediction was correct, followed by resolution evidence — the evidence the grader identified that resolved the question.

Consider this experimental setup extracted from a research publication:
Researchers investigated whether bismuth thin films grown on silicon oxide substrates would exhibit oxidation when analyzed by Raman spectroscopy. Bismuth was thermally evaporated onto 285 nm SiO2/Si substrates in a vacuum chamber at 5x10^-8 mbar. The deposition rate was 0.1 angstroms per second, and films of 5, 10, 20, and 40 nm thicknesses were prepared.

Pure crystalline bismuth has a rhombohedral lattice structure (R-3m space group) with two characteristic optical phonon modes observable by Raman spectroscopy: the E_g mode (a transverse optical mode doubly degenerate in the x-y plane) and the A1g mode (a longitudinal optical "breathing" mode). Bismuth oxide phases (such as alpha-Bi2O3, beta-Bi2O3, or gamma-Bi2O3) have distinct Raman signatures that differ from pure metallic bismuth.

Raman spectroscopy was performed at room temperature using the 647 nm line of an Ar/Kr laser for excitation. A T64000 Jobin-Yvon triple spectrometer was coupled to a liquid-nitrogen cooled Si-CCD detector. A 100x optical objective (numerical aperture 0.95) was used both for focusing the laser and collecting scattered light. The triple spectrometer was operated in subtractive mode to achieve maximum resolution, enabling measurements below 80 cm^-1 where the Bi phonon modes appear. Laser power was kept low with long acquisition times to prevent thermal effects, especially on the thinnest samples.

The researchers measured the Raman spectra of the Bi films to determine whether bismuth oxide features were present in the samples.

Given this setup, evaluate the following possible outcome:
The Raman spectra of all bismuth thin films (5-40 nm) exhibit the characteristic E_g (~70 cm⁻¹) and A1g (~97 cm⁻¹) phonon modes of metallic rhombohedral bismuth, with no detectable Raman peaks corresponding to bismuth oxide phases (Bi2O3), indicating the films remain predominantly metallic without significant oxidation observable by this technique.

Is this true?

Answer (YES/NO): YES